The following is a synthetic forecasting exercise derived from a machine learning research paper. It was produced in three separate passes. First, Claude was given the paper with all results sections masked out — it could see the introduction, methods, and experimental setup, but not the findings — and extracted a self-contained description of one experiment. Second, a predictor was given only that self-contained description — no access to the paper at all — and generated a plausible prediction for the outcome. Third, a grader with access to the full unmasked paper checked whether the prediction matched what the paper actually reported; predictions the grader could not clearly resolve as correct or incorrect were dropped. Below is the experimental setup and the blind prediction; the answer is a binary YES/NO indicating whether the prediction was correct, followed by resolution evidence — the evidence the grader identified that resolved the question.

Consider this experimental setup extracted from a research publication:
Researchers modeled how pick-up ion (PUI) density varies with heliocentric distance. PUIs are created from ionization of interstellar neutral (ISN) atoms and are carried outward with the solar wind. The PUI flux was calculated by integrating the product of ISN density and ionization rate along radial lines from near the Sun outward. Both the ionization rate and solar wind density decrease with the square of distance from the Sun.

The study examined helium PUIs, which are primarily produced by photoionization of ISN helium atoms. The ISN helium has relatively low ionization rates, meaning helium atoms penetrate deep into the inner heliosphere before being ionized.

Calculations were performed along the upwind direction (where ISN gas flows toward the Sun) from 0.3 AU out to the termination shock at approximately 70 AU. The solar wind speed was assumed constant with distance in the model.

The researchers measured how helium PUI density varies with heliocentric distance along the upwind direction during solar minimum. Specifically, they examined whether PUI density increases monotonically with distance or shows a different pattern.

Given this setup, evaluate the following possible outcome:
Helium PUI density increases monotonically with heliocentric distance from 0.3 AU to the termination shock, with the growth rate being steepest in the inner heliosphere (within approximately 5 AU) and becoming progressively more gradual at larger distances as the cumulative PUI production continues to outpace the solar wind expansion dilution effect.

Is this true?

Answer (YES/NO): NO